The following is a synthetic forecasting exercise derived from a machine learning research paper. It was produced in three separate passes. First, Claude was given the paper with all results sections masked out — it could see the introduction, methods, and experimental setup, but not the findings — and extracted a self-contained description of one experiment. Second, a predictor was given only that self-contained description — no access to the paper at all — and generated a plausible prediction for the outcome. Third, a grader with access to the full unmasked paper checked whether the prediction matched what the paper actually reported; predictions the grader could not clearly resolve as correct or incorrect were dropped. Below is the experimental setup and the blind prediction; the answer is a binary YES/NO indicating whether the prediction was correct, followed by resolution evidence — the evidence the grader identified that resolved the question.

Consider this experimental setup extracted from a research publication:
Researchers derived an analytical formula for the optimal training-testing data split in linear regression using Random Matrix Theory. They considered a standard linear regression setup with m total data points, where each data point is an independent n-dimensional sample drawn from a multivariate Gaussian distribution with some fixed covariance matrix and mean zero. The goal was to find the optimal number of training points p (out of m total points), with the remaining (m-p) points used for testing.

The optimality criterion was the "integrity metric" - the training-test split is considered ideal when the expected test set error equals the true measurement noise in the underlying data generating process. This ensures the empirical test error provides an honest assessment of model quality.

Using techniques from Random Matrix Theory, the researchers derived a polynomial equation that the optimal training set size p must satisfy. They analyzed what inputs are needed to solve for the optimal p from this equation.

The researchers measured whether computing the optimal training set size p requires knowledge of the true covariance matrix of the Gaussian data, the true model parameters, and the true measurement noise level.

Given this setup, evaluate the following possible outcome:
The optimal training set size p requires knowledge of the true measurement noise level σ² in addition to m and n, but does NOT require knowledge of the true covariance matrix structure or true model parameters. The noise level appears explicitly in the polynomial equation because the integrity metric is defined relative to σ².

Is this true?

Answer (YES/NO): NO